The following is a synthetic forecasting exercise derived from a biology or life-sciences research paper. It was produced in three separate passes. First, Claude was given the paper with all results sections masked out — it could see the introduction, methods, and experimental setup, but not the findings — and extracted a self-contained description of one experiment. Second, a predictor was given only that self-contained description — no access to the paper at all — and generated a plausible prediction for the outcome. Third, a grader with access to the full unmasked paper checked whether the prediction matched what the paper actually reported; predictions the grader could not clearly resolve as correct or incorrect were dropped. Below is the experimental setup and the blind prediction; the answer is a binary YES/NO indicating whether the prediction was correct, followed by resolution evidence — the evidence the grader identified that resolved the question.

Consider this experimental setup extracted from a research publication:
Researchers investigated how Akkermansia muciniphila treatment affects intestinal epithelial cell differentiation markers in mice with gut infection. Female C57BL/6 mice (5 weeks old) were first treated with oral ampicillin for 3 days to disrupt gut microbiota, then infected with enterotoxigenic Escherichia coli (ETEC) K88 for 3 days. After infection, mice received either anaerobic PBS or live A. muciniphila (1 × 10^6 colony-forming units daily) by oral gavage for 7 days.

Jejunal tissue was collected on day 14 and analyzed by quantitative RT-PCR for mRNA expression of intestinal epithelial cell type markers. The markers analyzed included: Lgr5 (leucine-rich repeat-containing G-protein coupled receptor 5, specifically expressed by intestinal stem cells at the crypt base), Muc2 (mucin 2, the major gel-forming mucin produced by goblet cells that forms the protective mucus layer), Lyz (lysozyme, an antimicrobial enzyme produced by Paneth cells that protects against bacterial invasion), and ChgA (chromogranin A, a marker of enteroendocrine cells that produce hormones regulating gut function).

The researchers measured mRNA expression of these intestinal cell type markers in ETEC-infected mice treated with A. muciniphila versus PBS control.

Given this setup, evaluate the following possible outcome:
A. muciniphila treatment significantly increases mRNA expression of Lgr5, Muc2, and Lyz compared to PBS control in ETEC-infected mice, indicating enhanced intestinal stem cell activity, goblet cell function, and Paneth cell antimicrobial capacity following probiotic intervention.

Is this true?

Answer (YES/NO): NO